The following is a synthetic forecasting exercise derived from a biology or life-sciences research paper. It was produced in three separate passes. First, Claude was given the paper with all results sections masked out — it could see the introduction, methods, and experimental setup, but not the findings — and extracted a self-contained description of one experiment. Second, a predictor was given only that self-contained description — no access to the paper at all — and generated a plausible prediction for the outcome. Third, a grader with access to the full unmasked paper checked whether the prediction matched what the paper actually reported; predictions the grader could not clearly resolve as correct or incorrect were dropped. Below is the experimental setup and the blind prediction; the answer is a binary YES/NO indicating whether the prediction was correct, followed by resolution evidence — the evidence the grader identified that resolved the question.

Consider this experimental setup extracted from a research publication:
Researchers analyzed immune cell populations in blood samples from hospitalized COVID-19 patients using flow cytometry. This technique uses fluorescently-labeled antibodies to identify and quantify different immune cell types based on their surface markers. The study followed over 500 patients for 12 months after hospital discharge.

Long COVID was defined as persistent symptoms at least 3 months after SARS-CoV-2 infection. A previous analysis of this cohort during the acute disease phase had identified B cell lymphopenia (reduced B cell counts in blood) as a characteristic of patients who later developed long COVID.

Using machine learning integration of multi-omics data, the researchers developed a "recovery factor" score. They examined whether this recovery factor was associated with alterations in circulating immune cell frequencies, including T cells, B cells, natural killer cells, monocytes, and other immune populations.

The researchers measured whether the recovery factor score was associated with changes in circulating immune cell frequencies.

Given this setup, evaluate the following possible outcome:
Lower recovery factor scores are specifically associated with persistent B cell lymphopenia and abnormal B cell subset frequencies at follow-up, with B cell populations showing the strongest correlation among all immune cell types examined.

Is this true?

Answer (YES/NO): NO